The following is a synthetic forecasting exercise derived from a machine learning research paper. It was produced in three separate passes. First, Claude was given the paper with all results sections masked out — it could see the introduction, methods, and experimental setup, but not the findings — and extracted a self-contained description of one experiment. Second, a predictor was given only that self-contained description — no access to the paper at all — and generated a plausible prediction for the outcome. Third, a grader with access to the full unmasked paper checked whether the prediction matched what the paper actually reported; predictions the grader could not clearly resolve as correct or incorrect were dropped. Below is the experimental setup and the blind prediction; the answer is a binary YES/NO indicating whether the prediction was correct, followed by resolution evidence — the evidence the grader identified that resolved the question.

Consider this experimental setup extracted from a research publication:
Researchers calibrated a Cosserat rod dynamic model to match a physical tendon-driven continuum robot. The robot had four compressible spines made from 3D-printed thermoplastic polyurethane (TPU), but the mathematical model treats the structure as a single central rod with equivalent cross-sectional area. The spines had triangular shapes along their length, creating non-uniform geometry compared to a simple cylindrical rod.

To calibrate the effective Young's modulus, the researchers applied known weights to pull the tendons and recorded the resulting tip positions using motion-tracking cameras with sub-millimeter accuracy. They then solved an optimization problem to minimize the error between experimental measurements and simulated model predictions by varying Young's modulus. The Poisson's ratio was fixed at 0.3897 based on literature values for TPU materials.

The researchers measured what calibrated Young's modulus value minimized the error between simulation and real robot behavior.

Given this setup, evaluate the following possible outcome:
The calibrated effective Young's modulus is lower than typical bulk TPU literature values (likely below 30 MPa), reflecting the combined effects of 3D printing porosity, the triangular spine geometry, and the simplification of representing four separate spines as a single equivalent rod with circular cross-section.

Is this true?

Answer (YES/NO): NO